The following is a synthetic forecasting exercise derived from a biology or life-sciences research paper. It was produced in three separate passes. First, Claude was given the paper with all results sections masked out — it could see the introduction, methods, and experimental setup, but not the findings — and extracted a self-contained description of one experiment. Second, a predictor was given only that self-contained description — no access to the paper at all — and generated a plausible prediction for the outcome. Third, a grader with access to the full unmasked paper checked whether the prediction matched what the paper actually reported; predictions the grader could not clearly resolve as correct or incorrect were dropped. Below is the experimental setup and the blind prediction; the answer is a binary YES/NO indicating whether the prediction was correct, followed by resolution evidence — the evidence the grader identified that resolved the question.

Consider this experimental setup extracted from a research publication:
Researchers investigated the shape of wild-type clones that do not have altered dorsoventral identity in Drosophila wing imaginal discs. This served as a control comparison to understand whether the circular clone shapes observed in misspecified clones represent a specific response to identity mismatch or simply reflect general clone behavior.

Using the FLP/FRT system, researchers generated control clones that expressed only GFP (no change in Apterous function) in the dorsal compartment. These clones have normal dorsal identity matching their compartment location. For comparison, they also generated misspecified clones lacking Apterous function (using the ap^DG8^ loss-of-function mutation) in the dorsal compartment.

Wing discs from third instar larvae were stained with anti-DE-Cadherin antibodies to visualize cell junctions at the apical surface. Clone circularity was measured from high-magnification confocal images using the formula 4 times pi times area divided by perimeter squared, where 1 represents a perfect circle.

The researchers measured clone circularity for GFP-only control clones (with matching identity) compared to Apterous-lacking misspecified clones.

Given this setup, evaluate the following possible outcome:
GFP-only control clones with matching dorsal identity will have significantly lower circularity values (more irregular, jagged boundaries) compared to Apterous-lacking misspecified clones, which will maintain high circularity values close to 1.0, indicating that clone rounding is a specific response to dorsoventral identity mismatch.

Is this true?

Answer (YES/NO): YES